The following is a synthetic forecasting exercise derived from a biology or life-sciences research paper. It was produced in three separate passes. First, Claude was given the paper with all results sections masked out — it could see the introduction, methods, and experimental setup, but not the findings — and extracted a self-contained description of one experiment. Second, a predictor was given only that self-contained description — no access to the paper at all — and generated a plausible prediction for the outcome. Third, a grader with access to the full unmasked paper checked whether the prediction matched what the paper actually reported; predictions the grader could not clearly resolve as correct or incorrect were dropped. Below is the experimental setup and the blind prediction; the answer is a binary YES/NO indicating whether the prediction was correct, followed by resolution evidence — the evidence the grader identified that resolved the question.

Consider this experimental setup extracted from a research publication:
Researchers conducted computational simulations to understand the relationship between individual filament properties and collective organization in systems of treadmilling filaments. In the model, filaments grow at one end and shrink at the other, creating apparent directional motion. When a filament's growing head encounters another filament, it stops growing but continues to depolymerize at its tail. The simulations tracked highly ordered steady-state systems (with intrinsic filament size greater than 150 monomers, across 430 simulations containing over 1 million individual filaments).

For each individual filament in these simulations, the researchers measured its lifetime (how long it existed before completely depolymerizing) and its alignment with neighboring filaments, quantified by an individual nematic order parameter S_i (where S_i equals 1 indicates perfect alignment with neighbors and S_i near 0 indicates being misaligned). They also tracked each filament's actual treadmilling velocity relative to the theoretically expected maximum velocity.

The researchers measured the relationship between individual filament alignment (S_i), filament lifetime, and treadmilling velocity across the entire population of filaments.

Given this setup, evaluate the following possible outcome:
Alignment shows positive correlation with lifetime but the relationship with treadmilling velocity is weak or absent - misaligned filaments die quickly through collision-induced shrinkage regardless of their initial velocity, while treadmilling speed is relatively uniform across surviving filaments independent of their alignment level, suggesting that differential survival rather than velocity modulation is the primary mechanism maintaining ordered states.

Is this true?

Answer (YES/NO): NO